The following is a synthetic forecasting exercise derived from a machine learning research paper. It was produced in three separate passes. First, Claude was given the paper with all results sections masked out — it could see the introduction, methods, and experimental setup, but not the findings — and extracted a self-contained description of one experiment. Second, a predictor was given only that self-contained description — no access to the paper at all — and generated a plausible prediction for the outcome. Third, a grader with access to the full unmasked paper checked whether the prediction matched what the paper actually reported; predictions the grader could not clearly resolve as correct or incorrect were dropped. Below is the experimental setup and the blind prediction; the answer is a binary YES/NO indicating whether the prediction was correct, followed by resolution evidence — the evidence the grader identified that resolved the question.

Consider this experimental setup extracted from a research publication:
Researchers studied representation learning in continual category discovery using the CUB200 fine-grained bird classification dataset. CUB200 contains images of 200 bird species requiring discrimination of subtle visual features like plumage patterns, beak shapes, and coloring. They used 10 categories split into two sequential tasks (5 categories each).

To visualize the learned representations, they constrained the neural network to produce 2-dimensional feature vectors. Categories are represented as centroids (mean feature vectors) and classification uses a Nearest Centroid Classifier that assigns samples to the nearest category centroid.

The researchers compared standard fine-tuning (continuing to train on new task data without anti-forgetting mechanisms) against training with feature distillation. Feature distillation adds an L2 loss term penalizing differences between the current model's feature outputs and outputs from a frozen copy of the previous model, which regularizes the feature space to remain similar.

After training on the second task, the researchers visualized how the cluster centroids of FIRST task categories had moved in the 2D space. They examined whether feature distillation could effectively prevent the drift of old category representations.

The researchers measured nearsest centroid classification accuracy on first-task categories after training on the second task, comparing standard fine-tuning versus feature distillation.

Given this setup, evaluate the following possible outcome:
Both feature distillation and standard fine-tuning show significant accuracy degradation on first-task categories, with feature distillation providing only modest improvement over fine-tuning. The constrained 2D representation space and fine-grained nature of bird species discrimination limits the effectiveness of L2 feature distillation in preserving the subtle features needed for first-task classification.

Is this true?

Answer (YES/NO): YES